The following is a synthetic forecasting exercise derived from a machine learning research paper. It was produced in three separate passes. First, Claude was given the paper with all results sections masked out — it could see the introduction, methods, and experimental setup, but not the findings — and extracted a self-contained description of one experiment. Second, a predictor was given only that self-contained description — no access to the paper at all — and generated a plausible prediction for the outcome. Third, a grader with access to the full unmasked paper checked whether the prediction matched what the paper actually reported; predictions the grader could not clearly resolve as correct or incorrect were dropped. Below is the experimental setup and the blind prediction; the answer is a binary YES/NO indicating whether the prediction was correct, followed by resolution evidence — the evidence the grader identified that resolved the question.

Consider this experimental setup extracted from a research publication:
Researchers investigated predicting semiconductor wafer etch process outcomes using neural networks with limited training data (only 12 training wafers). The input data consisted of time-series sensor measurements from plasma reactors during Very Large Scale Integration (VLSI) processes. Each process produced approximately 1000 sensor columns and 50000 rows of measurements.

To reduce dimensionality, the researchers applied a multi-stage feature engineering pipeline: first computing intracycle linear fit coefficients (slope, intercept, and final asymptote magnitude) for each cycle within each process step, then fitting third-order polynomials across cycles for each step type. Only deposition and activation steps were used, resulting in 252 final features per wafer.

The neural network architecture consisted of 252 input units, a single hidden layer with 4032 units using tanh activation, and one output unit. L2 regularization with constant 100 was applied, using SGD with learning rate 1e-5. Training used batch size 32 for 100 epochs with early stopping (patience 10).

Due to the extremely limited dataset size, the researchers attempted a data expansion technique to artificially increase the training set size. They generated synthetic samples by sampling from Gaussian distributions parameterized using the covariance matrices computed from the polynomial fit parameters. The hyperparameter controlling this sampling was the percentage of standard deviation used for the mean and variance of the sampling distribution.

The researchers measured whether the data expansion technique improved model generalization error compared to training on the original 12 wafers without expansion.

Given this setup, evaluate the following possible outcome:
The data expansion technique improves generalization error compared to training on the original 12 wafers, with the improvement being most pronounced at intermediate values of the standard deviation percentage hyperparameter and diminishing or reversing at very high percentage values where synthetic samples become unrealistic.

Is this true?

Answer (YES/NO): NO